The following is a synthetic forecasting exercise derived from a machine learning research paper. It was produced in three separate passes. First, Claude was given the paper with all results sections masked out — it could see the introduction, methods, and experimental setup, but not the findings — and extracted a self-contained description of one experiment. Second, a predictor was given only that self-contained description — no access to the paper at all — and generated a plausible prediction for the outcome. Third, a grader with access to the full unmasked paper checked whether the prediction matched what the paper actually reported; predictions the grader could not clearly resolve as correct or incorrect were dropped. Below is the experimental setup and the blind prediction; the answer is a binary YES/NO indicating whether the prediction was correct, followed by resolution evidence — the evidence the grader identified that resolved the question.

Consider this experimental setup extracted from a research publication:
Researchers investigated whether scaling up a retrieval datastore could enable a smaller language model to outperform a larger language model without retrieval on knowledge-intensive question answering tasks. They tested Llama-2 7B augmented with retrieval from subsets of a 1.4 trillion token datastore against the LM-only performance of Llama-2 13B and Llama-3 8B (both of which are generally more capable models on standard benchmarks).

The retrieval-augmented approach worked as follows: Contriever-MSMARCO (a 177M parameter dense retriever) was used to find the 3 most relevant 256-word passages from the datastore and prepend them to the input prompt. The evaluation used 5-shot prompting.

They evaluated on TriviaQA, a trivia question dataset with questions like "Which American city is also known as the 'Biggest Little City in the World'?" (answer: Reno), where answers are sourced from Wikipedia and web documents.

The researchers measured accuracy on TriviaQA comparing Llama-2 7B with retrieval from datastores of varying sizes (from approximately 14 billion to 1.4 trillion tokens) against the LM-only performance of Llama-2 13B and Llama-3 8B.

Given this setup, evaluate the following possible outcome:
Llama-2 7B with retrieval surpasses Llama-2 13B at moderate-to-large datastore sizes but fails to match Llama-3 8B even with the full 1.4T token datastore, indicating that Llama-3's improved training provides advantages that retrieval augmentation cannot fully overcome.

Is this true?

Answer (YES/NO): NO